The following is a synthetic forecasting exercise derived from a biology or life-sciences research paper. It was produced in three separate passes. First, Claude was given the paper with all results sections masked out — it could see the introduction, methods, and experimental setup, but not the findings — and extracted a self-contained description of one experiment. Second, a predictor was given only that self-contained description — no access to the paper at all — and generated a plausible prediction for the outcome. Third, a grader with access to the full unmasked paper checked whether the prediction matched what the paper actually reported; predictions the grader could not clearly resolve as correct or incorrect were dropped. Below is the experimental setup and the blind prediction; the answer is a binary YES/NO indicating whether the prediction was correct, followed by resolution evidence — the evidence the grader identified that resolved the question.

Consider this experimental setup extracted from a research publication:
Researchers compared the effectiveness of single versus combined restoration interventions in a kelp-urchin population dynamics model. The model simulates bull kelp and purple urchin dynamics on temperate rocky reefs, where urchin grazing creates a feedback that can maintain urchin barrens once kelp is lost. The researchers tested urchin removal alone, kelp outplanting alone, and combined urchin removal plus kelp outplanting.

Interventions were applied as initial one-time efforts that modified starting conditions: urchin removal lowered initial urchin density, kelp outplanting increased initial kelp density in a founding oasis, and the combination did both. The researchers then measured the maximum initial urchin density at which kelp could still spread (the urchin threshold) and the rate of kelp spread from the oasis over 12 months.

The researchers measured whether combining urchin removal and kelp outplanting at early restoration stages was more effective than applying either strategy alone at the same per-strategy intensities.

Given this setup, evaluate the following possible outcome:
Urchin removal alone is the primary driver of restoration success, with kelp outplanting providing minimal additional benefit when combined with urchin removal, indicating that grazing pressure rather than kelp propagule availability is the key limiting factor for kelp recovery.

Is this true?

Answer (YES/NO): NO